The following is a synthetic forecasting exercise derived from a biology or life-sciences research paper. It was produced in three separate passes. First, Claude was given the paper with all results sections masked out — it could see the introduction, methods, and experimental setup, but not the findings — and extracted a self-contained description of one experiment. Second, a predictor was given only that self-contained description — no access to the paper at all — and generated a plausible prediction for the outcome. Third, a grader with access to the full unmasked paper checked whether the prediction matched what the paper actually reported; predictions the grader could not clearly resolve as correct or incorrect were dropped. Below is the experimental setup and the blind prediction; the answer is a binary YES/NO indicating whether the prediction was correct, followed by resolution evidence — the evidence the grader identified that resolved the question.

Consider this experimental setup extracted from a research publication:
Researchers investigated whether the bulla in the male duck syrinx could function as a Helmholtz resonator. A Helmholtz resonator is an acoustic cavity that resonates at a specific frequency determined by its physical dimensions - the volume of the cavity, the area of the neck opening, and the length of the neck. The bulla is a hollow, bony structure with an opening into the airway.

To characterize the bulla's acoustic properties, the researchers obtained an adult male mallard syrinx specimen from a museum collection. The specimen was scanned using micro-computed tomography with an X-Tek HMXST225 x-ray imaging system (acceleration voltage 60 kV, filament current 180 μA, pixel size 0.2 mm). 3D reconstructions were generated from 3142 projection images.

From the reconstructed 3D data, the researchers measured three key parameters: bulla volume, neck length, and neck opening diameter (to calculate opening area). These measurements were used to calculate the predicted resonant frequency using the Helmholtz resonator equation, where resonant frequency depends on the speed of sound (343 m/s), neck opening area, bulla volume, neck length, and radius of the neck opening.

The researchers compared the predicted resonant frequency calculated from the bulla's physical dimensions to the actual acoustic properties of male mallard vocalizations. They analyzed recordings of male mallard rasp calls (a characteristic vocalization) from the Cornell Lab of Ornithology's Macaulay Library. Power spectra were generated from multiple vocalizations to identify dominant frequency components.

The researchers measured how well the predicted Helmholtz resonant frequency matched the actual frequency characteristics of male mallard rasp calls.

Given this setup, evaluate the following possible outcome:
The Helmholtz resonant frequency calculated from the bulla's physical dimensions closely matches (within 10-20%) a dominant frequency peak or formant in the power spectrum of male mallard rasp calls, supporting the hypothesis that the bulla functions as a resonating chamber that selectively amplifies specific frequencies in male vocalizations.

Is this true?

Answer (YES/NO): YES